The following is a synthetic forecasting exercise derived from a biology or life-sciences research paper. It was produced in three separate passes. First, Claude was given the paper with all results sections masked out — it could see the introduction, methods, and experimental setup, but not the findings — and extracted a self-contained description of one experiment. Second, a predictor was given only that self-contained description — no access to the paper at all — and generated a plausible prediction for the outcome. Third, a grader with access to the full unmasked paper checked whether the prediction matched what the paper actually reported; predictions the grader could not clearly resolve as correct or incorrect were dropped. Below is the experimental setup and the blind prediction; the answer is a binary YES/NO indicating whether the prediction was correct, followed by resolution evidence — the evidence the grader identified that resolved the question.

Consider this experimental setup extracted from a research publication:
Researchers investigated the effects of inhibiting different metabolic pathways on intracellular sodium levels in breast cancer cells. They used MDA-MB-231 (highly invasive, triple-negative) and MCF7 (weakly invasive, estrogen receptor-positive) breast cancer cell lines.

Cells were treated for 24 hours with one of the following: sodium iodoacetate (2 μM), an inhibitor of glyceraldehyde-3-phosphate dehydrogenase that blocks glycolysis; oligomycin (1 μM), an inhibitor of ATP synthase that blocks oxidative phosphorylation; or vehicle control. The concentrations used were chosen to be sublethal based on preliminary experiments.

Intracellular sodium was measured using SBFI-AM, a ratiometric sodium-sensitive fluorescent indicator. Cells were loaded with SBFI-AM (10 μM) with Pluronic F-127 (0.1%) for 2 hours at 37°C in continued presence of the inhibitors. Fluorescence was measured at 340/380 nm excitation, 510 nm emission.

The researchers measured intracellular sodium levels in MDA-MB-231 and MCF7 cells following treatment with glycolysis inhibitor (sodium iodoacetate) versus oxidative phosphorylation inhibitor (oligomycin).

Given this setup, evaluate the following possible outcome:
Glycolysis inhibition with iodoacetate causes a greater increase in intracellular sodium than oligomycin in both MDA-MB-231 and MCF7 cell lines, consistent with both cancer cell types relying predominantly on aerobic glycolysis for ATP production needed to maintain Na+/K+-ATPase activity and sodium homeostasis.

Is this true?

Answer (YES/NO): YES